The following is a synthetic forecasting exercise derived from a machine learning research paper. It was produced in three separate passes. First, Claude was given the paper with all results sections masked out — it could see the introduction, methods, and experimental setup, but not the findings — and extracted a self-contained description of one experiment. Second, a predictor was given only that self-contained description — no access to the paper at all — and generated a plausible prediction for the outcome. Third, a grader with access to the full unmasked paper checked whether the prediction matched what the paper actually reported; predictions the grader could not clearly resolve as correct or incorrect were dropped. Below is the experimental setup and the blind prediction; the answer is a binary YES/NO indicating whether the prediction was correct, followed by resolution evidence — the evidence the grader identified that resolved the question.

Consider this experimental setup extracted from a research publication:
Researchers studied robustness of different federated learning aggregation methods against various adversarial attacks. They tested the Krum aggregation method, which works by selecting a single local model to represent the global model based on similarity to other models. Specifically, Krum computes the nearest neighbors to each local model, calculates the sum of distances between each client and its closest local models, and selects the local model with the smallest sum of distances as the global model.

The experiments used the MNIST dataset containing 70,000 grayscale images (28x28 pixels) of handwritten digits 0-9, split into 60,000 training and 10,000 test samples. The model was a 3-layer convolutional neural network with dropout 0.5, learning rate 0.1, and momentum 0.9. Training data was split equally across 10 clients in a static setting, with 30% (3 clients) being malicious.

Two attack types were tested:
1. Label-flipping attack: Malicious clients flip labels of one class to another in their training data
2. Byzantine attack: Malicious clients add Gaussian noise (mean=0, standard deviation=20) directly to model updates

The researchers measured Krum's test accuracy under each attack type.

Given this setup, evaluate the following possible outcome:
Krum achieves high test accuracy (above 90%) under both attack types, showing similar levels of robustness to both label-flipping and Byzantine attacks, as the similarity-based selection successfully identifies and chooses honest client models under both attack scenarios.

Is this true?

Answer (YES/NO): NO